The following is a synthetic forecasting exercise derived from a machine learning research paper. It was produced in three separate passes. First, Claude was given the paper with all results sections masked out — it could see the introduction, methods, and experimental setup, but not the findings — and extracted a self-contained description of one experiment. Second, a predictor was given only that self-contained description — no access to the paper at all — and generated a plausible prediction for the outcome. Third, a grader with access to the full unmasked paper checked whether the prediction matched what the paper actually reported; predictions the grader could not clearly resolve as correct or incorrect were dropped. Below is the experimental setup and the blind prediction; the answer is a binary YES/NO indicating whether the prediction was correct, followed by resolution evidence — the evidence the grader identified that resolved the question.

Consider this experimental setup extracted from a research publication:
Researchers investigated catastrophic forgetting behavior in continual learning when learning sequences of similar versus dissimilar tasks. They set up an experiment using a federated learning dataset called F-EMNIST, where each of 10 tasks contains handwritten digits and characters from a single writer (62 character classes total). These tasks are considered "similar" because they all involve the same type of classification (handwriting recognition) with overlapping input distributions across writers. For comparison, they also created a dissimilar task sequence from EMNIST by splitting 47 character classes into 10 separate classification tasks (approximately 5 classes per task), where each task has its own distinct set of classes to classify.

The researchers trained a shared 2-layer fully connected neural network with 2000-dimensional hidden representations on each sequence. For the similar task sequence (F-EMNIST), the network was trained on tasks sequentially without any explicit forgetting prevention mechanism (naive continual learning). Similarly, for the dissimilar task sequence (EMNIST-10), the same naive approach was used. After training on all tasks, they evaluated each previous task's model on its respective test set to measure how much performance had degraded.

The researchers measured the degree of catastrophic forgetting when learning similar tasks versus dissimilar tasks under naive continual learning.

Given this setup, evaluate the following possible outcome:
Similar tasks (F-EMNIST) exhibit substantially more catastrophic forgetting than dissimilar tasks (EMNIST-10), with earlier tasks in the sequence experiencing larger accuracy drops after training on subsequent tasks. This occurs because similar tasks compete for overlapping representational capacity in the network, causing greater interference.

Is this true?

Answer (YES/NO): NO